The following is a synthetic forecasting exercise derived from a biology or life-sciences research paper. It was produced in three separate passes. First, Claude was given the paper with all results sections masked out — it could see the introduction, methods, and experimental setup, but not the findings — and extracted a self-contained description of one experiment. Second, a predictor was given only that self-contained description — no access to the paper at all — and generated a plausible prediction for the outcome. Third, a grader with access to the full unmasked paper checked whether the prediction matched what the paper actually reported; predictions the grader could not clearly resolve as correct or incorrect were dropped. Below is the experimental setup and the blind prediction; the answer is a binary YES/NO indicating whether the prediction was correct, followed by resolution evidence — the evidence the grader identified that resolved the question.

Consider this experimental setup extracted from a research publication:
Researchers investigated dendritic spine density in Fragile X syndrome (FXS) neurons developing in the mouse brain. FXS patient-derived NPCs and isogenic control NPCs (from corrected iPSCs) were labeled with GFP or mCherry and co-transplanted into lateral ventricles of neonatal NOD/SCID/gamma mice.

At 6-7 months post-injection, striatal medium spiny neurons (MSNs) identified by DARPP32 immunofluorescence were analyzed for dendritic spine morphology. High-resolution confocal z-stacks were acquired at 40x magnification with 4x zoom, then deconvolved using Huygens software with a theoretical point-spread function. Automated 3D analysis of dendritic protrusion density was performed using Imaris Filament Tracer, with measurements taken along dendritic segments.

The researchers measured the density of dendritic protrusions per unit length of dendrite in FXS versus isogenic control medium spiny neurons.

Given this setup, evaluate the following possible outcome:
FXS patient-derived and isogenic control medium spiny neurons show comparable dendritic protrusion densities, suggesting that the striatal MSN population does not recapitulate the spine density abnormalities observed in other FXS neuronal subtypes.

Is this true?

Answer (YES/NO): YES